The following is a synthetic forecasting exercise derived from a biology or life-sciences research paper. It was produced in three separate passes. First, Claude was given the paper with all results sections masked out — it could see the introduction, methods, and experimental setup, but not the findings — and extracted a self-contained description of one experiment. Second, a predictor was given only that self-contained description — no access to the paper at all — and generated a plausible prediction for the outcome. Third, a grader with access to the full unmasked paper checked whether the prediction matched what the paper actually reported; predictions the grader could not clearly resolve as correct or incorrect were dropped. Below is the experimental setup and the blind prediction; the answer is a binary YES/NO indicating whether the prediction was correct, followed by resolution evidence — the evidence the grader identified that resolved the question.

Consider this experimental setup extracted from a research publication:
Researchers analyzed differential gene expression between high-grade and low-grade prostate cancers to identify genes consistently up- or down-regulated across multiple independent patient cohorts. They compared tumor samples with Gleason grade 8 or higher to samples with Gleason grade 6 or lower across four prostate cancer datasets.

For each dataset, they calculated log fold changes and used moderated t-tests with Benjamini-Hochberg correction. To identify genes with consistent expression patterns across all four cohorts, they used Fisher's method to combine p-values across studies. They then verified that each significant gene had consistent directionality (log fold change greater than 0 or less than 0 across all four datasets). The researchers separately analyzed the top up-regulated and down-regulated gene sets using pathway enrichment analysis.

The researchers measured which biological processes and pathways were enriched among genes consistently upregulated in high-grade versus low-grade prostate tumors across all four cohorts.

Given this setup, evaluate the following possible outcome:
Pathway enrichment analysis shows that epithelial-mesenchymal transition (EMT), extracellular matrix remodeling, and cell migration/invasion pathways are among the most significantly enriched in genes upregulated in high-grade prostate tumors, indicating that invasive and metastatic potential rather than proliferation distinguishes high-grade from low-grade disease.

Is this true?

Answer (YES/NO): NO